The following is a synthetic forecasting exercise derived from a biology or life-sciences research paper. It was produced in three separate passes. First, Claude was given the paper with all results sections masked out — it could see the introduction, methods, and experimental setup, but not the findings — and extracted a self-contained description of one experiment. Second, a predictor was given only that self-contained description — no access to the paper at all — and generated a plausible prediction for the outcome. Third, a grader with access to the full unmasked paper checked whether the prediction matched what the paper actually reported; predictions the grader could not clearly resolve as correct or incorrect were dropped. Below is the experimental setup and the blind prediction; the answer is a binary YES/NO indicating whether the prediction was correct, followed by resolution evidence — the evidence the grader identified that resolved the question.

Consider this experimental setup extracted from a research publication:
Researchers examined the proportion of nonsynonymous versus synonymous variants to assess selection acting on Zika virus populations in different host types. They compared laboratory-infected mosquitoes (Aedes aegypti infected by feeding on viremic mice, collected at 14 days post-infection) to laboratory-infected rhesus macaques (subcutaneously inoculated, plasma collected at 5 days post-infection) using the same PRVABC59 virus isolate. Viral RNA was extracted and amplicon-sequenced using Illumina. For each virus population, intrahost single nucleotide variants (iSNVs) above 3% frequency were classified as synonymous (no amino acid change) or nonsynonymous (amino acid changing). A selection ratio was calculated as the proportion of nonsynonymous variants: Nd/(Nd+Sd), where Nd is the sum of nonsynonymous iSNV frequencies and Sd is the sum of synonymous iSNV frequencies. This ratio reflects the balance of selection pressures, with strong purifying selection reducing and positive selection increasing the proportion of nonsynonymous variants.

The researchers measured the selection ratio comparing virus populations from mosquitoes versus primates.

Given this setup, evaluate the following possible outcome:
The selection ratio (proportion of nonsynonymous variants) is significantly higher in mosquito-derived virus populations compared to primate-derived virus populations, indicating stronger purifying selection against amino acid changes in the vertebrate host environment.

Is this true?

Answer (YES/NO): YES